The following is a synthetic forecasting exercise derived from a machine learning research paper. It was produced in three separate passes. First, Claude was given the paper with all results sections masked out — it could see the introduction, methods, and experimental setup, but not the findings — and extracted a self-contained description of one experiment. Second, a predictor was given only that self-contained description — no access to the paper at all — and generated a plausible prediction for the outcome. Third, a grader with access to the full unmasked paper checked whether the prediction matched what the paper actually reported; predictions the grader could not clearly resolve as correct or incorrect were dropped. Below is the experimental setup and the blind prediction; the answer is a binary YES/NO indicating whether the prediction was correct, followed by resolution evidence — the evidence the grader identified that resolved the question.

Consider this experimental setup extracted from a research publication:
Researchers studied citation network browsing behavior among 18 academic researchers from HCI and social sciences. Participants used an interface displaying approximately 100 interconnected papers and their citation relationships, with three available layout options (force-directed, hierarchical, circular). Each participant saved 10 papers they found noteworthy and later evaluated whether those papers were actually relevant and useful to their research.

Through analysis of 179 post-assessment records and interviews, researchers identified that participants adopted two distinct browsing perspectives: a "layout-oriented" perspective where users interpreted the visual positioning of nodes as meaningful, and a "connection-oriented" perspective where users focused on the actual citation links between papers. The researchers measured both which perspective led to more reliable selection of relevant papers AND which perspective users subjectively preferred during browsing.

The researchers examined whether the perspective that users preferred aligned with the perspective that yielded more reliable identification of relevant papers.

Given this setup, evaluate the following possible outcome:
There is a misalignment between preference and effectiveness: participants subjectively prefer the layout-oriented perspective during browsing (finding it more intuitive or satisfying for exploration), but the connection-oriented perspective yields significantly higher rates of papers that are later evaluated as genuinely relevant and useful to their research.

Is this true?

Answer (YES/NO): YES